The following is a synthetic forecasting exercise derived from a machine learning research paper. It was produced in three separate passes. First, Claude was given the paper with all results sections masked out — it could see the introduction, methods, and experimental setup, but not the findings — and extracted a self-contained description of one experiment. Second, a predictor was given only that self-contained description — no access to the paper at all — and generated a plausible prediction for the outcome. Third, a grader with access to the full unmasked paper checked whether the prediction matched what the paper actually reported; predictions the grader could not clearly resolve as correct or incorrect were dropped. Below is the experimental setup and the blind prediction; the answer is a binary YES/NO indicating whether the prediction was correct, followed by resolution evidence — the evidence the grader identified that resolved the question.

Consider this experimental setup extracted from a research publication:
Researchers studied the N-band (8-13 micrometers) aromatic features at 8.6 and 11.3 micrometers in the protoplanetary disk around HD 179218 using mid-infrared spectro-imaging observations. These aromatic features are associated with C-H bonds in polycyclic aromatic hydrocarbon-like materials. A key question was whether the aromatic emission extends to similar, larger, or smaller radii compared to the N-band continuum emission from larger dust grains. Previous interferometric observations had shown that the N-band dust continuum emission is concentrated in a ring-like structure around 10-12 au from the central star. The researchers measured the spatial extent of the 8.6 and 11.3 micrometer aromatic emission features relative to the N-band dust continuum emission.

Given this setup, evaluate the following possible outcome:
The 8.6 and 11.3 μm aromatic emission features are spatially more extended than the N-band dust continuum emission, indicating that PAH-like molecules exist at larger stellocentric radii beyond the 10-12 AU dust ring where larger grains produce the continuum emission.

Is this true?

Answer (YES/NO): YES